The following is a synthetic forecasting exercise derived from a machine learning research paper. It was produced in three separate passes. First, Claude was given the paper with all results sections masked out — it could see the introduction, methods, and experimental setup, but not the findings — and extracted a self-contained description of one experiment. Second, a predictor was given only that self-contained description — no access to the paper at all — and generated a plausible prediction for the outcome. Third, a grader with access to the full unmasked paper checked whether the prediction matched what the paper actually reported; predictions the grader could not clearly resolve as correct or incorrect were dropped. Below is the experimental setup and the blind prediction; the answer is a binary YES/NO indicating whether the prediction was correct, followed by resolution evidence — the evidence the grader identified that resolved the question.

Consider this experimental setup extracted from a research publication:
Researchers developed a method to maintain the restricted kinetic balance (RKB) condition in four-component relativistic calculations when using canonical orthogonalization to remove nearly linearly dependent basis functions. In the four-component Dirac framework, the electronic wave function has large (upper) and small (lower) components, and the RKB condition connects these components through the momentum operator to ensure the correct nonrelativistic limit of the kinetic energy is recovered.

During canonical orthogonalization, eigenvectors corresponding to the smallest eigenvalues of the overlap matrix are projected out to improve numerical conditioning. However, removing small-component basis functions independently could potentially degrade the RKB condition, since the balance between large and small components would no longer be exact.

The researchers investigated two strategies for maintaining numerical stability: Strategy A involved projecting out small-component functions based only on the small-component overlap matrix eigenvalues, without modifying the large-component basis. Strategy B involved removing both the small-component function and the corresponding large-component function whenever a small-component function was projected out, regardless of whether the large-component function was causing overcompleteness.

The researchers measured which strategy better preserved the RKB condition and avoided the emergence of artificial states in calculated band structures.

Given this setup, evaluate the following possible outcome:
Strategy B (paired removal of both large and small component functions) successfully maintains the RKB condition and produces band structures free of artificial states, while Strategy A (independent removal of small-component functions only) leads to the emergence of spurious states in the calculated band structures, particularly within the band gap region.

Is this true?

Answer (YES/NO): YES